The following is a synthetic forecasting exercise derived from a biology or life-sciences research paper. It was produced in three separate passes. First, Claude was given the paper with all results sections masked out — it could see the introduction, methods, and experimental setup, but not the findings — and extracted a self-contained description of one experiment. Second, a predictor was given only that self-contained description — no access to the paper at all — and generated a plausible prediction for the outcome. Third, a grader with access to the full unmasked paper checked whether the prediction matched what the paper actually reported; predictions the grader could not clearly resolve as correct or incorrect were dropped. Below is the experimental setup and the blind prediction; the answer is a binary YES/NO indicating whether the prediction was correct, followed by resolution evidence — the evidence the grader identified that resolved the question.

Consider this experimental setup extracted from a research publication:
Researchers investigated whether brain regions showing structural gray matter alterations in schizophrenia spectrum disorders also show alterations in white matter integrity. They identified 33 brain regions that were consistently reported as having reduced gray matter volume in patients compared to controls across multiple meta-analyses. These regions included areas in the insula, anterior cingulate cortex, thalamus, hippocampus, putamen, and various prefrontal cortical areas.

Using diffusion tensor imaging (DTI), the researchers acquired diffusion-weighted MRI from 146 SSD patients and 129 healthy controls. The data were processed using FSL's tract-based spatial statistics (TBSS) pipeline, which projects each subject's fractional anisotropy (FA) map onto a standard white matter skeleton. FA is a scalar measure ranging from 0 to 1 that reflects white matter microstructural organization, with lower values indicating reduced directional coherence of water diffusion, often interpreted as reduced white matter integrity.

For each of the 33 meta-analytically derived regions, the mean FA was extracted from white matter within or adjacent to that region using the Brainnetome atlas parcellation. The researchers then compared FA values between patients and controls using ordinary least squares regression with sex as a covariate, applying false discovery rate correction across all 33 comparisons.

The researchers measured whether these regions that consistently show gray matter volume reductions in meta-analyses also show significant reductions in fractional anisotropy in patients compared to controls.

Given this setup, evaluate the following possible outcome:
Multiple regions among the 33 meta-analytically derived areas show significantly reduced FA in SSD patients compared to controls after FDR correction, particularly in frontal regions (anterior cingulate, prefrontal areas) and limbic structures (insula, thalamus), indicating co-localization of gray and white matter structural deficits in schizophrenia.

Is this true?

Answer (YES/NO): YES